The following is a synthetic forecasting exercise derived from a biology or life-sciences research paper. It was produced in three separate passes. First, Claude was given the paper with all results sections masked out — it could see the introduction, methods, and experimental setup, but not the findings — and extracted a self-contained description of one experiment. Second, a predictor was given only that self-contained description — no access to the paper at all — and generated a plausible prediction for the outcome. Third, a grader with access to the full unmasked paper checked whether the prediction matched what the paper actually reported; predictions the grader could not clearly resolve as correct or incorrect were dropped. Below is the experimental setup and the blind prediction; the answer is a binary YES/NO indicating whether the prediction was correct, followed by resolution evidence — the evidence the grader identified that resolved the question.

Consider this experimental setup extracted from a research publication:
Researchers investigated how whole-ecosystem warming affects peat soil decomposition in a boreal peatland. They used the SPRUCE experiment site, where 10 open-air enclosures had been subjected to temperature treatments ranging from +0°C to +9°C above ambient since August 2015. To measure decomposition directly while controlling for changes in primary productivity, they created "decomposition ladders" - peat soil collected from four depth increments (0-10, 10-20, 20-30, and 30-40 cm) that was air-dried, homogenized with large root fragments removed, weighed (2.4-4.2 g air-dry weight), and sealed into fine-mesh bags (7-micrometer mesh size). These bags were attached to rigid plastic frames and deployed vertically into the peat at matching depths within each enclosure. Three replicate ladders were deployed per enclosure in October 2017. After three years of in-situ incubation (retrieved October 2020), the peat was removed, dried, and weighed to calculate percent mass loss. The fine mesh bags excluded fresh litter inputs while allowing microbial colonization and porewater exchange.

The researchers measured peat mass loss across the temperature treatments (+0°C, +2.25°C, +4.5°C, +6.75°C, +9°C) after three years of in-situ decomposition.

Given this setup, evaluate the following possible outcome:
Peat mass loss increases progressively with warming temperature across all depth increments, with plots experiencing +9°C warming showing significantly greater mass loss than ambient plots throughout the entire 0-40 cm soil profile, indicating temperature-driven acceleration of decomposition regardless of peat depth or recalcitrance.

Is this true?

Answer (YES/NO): NO